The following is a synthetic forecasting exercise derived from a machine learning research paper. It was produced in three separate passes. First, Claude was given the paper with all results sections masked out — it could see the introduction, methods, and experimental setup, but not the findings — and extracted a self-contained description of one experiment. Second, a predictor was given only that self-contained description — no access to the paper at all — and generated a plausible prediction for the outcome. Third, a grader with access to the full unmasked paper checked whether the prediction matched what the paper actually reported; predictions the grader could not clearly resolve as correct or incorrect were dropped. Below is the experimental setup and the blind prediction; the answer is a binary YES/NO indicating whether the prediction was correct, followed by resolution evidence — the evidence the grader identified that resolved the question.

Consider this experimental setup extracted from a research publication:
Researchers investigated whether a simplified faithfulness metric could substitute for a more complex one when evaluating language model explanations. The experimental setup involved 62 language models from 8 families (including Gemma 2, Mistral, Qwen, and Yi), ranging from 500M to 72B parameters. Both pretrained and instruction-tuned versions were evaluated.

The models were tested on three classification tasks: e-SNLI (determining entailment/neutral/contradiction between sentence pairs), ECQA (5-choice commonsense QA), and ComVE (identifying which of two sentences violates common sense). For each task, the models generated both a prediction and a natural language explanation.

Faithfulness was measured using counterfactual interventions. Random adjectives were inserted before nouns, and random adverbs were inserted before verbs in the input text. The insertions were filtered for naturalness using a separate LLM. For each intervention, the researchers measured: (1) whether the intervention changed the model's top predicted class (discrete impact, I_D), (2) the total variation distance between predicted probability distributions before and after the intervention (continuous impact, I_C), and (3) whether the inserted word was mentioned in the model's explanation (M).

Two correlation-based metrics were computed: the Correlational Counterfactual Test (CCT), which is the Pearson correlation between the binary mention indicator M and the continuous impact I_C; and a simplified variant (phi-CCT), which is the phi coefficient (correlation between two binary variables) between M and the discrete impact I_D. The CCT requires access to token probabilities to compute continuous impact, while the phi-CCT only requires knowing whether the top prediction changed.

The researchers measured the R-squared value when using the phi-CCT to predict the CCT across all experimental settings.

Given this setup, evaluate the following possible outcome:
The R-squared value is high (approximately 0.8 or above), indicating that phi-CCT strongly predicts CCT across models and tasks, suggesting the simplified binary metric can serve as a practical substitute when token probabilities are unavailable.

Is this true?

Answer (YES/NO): YES